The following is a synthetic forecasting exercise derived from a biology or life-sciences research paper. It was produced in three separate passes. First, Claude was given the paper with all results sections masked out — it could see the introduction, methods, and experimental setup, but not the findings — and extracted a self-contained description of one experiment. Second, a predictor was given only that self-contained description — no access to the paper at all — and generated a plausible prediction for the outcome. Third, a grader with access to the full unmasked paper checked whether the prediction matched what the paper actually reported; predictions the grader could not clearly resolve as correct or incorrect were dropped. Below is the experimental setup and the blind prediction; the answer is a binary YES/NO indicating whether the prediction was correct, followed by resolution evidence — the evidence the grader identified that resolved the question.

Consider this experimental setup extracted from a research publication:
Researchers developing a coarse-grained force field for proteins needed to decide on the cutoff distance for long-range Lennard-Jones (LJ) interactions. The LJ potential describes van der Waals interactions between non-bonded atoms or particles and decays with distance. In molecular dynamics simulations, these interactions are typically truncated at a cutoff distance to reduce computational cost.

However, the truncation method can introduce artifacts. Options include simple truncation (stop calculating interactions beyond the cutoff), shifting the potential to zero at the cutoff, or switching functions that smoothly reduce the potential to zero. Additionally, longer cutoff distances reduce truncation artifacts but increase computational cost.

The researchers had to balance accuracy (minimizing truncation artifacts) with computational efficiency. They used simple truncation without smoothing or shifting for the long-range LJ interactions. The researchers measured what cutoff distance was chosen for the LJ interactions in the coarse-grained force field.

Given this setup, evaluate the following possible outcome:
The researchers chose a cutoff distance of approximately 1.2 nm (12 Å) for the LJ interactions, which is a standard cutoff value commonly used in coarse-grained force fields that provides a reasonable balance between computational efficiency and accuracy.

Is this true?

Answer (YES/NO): NO